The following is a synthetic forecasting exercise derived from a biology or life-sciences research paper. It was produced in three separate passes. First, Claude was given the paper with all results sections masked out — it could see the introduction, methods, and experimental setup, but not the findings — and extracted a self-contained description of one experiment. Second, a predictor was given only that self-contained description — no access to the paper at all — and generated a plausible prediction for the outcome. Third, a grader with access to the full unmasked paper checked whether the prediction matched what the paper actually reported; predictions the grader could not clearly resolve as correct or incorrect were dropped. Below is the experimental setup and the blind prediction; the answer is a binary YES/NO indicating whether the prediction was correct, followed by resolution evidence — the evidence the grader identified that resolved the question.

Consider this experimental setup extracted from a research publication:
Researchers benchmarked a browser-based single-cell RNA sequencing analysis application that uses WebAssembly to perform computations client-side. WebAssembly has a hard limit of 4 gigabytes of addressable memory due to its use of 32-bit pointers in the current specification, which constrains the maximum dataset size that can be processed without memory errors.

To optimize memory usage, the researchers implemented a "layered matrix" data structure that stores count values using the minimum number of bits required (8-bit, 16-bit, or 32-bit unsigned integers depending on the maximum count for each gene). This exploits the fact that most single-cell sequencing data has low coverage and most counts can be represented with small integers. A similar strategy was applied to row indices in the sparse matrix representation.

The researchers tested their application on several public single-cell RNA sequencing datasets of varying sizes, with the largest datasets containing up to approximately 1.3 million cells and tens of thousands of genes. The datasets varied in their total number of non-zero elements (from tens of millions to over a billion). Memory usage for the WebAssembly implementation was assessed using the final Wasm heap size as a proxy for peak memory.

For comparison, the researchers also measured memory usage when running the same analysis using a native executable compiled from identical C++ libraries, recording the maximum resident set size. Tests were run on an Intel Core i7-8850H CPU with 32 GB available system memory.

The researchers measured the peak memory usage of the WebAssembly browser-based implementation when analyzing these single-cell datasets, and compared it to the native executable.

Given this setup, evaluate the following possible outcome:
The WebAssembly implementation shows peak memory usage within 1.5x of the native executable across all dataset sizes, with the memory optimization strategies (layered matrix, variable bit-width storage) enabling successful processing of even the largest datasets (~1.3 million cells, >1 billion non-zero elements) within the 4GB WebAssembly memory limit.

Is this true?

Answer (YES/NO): YES